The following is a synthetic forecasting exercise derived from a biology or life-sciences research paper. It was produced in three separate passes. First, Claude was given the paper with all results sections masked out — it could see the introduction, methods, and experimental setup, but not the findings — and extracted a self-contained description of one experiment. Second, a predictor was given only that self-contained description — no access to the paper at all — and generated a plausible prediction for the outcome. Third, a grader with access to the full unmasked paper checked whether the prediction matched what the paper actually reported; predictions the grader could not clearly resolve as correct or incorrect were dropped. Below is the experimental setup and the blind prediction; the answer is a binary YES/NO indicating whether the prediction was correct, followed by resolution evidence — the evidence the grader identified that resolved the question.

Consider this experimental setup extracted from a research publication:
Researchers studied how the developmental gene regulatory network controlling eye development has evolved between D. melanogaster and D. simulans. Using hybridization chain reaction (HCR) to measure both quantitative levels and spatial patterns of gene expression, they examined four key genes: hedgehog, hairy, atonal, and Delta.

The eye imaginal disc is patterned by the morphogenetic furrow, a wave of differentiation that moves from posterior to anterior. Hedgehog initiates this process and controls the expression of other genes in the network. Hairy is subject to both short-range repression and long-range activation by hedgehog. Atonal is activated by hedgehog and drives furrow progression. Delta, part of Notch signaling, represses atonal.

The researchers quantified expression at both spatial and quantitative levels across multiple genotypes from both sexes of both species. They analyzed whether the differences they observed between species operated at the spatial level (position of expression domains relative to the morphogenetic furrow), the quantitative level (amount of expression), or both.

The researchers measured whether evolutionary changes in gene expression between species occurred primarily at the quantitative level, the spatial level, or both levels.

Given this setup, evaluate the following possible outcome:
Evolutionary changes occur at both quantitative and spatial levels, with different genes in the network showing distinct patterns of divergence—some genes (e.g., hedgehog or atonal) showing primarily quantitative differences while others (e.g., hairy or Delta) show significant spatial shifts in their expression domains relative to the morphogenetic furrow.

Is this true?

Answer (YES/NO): NO